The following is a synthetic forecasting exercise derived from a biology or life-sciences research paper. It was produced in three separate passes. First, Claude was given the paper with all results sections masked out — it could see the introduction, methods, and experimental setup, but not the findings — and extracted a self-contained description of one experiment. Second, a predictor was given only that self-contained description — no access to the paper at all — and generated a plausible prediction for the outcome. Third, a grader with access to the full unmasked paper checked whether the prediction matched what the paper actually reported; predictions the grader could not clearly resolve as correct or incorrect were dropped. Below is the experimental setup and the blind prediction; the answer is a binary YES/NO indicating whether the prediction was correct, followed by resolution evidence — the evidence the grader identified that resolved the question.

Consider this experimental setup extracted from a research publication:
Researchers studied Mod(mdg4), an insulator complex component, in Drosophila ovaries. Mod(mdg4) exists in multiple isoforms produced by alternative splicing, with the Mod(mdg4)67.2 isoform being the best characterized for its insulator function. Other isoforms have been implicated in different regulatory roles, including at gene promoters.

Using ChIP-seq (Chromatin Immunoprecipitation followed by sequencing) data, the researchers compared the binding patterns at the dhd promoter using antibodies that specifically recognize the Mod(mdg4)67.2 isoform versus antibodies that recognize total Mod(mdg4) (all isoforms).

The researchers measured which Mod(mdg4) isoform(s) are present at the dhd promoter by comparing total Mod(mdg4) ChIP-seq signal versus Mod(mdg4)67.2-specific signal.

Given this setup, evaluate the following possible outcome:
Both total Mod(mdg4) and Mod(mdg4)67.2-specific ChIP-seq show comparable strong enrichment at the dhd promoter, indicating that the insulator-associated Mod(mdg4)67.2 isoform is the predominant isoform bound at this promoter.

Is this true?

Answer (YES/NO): NO